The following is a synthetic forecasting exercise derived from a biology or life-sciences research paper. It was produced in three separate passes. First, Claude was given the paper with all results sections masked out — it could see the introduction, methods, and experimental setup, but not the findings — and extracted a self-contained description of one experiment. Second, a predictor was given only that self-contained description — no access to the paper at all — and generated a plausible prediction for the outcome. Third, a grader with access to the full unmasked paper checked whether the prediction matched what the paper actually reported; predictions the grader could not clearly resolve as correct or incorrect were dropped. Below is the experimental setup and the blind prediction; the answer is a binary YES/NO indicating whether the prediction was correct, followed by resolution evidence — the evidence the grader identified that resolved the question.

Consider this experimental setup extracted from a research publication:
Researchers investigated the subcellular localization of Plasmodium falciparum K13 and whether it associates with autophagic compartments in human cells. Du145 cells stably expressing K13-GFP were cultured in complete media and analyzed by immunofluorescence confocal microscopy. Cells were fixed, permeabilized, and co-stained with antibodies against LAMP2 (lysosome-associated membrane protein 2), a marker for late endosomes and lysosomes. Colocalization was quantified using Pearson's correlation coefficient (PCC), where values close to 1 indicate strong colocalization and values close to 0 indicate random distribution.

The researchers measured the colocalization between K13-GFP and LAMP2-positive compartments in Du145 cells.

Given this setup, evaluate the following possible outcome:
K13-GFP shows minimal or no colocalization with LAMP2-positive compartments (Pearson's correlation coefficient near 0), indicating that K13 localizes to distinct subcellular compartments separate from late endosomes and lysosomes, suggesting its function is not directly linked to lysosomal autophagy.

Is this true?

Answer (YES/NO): NO